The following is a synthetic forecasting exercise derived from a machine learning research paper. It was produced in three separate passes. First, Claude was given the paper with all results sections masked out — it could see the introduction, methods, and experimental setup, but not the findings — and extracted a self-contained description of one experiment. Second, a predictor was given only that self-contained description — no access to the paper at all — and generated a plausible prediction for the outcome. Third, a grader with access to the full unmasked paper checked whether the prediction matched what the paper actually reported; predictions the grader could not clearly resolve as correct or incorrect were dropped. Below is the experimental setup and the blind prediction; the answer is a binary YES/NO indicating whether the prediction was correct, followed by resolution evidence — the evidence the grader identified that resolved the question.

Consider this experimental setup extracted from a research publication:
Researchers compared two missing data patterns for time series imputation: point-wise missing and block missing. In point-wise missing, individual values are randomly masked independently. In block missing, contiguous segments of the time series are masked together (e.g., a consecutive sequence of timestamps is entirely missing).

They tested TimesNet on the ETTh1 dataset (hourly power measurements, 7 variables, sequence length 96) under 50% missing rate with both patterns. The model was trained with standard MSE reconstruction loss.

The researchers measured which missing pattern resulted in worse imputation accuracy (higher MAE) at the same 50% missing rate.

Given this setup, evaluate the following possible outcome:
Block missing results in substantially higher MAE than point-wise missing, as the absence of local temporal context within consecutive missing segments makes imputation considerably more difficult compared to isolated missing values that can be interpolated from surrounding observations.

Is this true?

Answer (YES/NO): YES